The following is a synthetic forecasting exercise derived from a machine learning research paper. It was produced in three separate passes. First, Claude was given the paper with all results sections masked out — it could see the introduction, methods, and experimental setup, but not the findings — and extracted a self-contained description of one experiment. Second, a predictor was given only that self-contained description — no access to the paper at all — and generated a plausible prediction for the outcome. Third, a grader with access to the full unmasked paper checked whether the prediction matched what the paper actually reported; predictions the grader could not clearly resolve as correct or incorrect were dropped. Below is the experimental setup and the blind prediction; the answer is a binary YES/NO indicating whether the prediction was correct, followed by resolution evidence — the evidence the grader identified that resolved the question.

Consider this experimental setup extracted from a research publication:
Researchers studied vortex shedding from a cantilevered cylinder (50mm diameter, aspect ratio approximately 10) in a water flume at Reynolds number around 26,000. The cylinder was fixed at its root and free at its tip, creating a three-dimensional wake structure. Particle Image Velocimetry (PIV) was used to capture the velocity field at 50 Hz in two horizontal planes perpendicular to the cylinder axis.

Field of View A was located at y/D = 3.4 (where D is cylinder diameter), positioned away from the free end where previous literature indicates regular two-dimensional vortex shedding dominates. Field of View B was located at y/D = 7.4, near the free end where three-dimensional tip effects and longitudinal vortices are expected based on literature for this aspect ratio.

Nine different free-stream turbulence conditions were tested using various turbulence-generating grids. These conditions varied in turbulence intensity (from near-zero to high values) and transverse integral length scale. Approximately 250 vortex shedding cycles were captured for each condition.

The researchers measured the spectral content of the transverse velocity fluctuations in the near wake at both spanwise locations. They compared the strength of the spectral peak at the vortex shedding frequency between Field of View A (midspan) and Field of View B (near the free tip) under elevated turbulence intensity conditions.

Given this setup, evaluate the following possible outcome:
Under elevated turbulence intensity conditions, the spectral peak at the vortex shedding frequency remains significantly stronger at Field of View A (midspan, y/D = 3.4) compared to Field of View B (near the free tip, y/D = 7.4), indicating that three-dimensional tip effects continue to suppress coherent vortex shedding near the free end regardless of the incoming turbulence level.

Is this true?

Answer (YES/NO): NO